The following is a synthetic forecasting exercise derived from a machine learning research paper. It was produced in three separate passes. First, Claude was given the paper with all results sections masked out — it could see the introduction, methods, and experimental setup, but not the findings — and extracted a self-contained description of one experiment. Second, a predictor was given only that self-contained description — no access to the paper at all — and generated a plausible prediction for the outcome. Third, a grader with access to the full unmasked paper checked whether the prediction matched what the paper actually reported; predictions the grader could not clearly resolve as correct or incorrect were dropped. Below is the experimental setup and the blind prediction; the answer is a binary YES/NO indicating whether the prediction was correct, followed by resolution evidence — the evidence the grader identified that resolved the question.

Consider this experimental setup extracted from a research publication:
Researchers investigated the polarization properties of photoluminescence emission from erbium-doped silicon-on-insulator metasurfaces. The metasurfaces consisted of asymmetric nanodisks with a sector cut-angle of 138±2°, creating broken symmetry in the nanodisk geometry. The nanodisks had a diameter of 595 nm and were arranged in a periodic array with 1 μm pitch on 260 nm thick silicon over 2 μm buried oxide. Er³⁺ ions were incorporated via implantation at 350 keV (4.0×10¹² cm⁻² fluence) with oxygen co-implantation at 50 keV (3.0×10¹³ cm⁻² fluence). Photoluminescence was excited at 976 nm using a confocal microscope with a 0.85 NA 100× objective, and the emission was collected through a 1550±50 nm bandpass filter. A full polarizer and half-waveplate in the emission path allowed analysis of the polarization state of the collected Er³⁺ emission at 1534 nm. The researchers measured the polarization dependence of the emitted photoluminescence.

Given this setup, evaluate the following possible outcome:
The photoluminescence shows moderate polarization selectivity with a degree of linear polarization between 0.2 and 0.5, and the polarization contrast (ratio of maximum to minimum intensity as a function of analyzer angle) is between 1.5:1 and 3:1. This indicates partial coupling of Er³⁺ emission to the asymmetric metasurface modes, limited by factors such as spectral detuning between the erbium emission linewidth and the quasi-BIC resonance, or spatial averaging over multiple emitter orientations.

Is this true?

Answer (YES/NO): NO